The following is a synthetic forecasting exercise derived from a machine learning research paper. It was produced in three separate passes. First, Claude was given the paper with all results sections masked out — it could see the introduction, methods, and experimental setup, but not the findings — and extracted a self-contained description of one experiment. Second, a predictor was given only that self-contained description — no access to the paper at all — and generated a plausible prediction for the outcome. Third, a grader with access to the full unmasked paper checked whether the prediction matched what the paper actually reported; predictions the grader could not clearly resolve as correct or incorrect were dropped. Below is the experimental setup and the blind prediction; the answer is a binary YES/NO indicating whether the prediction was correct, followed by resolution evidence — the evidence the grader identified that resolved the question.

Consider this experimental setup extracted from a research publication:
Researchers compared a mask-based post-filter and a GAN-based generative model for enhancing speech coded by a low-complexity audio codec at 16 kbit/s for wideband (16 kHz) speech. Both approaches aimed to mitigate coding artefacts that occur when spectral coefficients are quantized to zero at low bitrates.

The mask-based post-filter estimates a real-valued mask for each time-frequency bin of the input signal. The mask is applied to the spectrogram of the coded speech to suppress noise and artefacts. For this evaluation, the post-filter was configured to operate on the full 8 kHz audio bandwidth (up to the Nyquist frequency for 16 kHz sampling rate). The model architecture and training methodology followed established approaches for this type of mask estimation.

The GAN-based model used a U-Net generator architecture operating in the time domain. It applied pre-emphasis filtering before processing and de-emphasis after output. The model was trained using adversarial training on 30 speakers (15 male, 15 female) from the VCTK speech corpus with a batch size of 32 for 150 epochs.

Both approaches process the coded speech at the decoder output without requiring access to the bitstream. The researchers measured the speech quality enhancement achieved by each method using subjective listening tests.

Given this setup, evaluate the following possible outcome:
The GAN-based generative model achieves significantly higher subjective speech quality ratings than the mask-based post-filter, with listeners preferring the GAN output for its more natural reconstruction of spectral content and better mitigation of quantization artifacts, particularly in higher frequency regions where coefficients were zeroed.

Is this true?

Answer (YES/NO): NO